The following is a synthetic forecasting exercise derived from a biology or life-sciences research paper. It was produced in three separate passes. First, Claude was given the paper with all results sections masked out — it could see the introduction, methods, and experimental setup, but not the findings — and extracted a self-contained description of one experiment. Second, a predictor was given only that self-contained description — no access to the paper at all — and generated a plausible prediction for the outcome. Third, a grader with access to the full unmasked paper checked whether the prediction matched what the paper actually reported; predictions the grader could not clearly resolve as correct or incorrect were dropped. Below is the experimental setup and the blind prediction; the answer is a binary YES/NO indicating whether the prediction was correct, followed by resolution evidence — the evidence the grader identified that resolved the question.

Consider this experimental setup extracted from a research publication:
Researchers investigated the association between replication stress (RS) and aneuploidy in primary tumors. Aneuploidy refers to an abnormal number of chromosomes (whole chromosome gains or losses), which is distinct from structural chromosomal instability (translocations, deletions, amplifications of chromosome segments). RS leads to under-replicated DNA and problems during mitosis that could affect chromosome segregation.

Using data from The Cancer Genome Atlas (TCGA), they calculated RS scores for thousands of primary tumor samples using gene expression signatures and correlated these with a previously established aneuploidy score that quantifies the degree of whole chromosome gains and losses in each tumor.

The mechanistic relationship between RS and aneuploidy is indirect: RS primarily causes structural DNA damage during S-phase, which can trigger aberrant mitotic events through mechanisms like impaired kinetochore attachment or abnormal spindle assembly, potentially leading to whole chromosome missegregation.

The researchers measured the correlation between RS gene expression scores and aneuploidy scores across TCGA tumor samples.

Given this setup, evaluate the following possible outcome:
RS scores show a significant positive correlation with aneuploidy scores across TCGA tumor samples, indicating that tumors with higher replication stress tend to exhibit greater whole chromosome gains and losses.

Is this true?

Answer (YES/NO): NO